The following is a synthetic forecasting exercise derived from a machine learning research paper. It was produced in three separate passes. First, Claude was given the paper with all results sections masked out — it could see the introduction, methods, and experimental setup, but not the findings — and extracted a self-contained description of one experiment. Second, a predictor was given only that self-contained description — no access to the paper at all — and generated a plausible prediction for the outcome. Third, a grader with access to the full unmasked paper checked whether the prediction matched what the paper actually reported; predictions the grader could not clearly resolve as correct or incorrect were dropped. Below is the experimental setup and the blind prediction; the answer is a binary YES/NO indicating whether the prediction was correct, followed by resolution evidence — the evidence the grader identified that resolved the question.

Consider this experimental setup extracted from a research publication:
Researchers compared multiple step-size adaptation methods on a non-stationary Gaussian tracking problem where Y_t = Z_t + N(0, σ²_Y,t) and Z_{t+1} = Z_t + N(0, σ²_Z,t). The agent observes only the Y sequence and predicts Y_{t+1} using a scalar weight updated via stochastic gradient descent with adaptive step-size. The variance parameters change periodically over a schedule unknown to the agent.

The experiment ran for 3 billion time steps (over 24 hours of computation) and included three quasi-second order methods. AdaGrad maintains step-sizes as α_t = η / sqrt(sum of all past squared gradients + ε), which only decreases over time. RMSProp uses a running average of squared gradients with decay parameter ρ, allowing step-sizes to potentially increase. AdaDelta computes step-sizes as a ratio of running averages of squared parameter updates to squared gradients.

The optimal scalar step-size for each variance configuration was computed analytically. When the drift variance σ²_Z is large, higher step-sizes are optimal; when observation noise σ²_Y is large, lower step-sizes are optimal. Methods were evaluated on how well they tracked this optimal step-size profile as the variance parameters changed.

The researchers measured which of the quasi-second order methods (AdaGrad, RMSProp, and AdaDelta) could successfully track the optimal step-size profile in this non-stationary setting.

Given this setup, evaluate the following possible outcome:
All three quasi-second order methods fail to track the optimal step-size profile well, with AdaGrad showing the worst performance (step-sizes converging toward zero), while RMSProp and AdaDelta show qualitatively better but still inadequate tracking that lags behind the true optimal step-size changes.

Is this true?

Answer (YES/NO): NO